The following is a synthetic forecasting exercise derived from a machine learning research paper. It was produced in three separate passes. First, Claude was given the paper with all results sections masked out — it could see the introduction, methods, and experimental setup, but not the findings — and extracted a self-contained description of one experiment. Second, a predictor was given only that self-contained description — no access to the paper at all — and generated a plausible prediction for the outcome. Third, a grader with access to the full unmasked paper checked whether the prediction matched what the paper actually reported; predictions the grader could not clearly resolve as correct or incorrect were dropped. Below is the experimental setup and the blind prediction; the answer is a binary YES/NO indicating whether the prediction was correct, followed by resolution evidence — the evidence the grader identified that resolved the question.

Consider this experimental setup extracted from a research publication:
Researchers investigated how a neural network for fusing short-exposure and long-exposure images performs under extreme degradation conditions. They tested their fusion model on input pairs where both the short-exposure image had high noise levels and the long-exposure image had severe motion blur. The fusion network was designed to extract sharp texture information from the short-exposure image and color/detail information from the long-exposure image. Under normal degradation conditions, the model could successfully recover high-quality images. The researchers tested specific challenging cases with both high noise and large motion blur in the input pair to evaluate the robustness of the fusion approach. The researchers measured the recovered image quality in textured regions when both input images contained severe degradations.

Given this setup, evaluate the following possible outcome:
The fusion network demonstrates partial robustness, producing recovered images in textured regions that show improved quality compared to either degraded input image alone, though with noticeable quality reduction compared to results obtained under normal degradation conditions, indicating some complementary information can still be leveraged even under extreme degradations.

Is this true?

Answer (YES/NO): NO